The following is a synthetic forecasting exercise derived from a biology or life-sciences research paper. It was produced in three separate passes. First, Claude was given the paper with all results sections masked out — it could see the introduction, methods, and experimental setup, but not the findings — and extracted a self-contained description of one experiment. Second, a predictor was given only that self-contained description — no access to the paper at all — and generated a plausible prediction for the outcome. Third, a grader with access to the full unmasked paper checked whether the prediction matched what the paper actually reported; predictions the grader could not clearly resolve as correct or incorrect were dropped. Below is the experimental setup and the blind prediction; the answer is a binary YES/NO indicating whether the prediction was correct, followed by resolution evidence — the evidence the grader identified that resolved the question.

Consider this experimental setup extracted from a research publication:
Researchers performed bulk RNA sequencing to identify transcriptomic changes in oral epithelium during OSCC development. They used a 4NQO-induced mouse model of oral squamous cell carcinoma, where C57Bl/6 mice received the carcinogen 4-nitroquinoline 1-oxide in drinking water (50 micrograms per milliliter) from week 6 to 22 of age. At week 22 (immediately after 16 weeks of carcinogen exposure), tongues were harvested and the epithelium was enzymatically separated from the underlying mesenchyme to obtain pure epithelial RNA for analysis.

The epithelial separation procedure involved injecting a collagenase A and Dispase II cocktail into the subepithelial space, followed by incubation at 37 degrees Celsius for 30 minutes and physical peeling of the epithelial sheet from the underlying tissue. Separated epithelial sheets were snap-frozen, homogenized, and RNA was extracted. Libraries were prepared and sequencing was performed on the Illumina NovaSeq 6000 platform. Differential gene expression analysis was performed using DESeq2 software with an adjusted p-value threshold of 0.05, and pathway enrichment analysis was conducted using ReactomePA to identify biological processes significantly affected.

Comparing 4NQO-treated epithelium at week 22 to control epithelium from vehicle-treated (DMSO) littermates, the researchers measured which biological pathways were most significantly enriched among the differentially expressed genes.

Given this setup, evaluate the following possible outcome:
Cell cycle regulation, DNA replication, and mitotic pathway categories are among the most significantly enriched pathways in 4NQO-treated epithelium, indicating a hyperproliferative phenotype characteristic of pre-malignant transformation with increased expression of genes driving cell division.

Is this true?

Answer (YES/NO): NO